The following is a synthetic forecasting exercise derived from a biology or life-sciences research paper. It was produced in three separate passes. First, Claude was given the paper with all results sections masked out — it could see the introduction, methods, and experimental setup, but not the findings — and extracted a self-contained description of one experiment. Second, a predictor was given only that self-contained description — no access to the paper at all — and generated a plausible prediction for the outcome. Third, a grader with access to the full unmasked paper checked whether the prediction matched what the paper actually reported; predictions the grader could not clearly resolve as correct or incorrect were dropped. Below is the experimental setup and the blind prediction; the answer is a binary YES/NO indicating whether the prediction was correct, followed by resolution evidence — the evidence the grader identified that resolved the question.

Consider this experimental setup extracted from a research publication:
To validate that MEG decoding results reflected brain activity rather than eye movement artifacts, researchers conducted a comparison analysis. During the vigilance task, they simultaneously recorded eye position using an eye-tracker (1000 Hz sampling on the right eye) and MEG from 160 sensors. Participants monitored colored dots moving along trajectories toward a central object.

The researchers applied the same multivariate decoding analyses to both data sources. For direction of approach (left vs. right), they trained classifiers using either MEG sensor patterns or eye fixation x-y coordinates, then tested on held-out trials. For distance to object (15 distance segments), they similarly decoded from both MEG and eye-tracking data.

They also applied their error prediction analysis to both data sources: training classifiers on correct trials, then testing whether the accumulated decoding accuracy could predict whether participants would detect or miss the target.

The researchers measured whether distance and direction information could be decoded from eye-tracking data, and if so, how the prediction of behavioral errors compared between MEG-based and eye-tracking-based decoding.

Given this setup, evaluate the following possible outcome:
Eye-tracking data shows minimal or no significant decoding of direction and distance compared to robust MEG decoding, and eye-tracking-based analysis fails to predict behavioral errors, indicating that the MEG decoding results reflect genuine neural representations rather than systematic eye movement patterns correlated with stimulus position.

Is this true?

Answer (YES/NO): NO